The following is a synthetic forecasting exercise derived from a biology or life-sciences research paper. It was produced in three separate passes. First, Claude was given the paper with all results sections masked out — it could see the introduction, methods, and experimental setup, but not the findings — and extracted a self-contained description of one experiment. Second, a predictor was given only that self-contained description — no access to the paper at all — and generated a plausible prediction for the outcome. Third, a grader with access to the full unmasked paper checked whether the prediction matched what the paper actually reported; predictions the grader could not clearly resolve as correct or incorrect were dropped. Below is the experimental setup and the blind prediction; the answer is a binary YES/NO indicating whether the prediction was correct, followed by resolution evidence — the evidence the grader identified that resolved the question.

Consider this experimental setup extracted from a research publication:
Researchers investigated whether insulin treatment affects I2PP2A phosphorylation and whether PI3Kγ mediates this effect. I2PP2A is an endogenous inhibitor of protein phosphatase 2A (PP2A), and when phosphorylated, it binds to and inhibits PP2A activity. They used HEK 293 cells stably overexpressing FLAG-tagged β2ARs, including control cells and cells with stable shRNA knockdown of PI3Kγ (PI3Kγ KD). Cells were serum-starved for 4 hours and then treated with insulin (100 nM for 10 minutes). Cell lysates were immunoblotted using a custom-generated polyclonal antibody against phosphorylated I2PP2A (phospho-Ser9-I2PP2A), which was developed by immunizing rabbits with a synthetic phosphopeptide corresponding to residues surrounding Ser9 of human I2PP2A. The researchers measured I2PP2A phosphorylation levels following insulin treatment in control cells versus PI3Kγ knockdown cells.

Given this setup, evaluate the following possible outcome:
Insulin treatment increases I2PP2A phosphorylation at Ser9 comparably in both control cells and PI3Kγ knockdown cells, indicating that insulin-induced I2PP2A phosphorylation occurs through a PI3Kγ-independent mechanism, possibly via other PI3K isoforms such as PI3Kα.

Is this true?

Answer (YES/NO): NO